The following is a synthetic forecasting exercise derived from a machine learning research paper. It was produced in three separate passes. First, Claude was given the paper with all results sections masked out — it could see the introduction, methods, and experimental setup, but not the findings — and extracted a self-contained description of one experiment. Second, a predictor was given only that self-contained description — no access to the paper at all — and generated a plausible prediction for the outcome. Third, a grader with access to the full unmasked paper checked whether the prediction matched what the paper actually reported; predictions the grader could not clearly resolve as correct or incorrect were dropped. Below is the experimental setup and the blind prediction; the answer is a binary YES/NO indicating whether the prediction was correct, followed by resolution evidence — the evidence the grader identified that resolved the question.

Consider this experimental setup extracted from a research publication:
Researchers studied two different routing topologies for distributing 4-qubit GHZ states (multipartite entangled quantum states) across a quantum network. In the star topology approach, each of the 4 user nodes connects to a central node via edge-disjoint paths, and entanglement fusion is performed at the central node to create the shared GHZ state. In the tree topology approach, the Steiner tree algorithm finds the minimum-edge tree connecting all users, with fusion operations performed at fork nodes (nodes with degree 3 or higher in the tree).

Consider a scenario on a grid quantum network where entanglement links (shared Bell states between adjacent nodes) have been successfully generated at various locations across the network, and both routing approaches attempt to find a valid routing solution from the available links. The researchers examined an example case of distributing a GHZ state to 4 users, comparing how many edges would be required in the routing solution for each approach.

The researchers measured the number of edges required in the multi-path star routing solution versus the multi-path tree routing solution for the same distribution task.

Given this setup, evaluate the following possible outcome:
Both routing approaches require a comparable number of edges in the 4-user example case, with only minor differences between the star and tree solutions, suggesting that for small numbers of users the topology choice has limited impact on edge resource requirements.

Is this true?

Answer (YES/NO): NO